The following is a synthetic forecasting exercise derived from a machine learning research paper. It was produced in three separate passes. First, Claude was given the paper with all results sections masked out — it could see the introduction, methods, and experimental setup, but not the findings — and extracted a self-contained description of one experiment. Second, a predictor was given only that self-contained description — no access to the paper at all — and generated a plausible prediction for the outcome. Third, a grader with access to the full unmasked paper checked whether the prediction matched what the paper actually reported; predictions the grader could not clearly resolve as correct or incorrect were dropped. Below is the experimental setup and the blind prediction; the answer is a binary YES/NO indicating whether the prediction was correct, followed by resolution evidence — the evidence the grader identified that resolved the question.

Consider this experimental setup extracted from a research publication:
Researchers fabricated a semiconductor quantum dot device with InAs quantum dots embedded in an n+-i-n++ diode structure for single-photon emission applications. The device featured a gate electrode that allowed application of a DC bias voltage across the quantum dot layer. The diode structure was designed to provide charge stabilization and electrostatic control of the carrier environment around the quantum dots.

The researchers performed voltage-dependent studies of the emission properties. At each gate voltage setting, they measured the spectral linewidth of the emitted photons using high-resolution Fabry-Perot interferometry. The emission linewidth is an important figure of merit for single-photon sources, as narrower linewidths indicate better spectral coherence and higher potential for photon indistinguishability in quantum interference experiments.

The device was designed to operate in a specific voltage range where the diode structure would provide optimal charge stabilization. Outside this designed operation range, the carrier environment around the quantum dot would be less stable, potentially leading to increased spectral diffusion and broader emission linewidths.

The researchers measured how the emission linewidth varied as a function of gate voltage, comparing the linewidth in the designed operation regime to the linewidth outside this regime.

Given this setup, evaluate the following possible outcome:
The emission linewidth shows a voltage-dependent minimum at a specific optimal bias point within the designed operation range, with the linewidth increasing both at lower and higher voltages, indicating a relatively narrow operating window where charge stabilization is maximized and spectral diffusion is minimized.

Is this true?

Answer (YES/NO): YES